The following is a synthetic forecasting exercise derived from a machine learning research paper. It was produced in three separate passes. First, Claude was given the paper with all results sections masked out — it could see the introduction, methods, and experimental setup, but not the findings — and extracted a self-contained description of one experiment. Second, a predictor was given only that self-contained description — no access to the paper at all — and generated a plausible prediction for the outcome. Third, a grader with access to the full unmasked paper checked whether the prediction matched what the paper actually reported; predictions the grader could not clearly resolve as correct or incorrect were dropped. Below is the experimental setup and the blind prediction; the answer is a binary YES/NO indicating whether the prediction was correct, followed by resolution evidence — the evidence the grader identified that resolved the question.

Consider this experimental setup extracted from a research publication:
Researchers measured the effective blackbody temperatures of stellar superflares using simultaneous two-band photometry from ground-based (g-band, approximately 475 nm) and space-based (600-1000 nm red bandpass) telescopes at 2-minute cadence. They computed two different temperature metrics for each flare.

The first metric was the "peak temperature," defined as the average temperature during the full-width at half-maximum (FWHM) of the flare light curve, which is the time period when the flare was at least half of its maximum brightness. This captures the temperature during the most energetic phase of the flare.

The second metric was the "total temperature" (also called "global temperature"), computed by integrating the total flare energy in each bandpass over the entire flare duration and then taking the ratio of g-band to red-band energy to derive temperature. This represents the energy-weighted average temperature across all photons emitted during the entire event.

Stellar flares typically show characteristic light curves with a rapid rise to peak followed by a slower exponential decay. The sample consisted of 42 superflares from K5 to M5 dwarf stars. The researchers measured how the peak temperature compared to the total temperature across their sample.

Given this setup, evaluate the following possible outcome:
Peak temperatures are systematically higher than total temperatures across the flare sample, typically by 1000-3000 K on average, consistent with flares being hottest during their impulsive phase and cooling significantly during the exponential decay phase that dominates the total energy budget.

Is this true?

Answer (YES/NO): YES